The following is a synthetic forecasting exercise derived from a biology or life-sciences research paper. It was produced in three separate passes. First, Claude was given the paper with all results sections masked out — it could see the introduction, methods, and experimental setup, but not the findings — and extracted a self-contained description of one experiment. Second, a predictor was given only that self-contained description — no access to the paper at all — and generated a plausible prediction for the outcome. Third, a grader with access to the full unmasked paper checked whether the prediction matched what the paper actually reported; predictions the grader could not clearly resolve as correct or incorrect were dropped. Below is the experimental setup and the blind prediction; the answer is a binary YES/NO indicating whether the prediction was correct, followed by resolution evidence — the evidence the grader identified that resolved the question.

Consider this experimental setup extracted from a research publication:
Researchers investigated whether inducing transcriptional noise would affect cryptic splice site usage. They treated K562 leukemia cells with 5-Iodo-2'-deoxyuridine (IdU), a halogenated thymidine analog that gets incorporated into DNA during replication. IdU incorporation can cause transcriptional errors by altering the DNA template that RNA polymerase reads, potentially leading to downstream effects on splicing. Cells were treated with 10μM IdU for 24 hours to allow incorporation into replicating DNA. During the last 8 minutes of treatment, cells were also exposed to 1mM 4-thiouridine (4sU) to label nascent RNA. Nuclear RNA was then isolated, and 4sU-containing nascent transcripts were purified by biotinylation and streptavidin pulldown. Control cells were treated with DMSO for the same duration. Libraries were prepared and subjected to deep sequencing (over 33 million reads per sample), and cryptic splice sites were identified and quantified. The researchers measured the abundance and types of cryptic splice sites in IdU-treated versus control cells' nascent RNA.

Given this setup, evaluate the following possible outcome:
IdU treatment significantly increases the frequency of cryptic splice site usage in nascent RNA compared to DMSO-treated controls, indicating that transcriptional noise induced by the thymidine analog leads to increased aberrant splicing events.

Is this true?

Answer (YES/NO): YES